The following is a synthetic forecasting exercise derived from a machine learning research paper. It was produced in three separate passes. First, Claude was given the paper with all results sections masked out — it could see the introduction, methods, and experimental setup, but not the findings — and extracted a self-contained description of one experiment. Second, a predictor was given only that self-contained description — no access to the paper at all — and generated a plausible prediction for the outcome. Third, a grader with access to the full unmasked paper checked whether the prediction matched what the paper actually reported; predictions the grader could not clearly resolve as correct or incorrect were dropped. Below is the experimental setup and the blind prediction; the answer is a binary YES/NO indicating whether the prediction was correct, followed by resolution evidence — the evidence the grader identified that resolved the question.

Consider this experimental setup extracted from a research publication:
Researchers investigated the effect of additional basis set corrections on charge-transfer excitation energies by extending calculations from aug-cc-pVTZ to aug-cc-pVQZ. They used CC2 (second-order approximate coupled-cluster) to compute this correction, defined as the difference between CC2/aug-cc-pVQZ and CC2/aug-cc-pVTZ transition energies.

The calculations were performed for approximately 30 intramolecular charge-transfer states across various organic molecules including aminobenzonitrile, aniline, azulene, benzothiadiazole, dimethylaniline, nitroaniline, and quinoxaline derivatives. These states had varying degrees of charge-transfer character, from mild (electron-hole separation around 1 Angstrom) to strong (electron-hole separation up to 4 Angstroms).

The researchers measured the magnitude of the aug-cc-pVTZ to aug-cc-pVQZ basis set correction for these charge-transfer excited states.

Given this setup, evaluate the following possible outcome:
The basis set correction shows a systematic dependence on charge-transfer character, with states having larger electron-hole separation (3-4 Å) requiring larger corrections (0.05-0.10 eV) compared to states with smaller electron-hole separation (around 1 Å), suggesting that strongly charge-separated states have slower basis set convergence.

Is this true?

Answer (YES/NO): NO